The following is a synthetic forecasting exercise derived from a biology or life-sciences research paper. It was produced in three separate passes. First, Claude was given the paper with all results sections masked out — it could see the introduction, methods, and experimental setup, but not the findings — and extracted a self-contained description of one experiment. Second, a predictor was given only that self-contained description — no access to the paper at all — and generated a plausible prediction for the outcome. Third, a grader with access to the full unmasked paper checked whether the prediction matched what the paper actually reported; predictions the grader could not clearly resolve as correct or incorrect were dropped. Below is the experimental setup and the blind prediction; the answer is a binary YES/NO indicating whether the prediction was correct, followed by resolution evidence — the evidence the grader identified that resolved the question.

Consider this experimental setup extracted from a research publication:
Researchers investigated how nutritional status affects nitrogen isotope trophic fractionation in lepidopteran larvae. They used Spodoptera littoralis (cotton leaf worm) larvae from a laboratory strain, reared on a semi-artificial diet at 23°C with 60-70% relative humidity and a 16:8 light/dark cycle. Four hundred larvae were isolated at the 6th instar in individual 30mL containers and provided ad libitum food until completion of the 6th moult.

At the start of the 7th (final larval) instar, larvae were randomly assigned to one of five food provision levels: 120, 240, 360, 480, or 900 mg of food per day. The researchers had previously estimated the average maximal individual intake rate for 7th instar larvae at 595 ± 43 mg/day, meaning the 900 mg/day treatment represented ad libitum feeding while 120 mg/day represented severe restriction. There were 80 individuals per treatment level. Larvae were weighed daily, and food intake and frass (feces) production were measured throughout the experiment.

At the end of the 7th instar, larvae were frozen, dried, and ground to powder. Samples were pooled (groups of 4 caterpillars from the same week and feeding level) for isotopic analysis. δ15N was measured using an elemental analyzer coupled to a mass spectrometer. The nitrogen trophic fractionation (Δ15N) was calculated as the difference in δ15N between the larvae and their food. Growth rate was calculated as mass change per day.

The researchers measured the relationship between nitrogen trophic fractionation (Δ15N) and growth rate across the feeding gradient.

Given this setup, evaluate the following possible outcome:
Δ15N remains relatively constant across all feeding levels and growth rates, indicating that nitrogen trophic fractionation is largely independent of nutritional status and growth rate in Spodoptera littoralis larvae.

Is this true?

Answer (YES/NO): NO